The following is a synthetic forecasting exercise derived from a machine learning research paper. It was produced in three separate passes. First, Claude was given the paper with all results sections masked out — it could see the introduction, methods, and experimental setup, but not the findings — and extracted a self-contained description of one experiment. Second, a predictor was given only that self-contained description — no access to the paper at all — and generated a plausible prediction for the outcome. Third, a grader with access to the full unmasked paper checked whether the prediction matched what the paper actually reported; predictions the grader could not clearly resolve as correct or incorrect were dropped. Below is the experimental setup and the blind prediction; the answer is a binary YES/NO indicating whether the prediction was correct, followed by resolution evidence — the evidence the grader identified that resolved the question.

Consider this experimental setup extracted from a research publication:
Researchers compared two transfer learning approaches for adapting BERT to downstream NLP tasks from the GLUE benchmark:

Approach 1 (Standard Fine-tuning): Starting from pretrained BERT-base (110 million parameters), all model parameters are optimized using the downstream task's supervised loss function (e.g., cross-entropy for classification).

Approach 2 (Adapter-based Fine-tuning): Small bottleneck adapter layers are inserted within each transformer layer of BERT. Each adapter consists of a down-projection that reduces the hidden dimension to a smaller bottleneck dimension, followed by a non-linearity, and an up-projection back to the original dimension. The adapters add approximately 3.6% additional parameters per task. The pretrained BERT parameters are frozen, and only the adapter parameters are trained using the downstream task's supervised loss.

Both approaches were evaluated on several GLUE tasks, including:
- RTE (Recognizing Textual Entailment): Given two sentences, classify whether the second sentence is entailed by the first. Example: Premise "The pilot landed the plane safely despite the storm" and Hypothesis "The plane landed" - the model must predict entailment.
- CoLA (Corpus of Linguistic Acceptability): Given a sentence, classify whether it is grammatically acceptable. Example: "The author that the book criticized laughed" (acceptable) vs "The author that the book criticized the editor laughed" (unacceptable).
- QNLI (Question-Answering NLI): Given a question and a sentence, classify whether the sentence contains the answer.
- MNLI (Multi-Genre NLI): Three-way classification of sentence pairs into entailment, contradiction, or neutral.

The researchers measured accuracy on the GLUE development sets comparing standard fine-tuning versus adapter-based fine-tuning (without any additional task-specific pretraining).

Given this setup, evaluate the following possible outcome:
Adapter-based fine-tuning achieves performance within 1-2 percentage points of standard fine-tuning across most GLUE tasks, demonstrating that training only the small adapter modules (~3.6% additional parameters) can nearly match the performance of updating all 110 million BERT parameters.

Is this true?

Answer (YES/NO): NO